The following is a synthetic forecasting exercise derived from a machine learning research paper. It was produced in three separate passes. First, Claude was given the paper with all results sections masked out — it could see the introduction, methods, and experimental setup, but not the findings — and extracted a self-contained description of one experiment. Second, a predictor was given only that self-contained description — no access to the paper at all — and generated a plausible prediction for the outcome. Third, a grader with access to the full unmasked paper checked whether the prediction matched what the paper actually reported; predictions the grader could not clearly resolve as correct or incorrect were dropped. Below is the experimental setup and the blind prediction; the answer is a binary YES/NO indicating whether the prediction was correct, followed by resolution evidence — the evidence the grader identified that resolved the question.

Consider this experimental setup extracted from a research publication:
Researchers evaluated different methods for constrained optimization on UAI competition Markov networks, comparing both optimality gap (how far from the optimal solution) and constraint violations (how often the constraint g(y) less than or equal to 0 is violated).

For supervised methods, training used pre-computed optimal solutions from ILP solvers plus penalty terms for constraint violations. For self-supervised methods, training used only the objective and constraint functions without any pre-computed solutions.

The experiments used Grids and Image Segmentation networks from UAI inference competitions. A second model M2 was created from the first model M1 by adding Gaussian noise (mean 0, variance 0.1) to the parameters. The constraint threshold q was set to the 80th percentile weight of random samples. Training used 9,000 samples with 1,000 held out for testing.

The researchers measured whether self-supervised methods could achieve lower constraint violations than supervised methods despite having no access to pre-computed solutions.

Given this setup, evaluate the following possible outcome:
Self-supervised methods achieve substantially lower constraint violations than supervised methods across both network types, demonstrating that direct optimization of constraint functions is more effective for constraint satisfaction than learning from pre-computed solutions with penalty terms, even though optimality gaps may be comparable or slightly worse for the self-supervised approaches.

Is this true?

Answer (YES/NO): NO